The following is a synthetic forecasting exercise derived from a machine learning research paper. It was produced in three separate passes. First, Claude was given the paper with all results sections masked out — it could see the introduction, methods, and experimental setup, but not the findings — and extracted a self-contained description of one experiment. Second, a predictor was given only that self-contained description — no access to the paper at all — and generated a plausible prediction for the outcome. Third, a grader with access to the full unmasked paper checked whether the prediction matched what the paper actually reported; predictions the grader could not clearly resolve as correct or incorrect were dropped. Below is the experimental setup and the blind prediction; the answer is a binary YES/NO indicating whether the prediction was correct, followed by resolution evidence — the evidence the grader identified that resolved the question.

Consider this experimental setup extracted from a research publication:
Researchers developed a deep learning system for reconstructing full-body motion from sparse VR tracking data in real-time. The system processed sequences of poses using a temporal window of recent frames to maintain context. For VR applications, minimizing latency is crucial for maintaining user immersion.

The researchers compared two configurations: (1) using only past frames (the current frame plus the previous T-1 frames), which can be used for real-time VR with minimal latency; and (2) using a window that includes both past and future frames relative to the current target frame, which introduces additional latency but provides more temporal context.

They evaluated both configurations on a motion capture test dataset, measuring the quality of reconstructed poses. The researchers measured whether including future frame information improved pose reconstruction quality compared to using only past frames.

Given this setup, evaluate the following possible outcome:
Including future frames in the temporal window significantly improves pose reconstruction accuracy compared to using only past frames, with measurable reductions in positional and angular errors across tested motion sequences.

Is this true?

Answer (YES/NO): YES